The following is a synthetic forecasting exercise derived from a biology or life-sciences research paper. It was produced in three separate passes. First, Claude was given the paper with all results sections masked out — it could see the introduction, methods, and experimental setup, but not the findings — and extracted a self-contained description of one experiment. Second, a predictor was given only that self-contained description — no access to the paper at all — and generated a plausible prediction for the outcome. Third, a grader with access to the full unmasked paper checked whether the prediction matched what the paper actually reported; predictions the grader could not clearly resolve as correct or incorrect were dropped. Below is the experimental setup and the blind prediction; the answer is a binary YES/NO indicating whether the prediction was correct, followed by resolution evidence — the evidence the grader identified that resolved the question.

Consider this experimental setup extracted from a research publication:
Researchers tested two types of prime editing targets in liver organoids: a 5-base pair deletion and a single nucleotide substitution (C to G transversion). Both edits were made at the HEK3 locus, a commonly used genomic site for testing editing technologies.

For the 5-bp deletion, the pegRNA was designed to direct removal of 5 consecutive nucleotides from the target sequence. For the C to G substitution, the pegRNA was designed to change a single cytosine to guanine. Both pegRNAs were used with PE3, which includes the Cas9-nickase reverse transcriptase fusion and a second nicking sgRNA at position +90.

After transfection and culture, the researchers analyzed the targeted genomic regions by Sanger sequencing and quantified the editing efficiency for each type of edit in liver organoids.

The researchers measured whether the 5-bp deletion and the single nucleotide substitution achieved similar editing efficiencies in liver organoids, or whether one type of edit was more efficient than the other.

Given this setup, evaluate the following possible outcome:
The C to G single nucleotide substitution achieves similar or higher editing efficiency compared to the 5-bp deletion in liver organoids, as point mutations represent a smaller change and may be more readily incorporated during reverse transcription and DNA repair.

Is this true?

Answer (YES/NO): NO